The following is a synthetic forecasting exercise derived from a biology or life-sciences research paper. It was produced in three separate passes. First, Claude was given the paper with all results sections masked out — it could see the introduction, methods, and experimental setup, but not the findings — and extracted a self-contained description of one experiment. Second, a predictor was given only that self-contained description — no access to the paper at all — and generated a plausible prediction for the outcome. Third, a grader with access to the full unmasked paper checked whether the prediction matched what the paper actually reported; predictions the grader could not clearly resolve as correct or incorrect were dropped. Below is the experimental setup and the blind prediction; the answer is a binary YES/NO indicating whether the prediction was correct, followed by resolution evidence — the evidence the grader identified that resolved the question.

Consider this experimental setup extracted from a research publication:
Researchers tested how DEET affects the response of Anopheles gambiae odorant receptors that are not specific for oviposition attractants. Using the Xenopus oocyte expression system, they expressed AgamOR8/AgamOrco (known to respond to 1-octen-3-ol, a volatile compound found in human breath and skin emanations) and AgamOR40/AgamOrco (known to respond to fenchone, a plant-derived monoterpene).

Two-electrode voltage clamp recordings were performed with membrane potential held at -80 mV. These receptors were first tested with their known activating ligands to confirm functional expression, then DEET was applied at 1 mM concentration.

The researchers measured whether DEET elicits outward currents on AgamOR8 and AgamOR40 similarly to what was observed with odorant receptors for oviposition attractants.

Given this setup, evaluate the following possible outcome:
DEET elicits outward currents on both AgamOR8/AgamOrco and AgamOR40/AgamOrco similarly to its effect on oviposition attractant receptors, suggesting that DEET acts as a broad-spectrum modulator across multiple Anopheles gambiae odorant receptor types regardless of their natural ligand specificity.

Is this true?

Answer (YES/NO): NO